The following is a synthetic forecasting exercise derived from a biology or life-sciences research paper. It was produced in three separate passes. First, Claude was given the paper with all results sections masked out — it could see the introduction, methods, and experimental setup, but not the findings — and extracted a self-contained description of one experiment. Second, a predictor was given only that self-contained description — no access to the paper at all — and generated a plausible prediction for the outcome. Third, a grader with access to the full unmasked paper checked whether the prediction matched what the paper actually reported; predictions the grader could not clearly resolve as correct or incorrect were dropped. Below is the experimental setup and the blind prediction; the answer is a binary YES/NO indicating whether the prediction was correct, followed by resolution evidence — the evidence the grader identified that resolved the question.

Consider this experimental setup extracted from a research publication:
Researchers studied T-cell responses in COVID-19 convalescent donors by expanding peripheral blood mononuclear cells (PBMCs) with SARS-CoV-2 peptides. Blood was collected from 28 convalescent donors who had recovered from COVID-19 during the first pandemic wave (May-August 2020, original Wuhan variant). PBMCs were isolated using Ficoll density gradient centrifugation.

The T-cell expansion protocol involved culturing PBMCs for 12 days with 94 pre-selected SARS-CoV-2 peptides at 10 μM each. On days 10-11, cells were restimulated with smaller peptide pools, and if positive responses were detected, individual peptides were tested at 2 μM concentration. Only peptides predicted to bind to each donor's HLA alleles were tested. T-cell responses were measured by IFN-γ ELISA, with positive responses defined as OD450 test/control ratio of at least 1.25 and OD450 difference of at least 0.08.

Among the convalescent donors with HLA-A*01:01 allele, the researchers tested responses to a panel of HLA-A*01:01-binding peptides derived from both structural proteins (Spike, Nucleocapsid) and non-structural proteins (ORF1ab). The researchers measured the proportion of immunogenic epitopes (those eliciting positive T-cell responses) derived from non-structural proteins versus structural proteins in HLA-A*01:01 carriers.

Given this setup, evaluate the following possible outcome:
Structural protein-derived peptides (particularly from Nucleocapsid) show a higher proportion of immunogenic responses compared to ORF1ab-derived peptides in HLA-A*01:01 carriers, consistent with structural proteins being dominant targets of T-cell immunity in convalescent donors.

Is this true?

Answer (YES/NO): NO